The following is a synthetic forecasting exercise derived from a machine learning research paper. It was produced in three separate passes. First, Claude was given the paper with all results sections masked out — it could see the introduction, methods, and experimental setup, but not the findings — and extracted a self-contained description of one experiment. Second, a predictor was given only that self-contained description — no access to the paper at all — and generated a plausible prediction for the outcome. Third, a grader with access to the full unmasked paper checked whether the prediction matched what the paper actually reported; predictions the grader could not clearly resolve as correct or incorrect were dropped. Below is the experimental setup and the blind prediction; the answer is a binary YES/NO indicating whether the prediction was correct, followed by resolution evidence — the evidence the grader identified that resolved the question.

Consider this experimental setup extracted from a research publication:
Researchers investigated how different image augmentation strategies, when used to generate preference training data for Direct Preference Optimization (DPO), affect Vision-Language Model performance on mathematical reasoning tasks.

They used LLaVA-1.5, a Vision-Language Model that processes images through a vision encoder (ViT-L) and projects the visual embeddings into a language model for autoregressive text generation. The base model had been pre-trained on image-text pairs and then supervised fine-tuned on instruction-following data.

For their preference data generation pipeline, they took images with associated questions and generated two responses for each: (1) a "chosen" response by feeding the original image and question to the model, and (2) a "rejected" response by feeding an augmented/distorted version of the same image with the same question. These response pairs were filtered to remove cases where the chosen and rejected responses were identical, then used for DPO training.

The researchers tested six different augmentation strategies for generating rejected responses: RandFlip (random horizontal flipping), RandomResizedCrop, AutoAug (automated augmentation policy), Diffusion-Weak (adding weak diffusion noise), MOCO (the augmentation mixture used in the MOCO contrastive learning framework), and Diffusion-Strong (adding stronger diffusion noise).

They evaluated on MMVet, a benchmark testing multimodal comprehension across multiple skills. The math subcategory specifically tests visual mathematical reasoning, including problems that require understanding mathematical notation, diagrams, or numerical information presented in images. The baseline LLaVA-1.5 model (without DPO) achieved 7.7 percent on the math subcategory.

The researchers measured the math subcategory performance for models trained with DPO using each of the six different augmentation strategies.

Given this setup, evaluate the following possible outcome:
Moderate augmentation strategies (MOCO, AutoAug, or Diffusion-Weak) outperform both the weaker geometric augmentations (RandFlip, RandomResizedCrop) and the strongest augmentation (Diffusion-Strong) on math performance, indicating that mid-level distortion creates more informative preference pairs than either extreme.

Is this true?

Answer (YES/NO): NO